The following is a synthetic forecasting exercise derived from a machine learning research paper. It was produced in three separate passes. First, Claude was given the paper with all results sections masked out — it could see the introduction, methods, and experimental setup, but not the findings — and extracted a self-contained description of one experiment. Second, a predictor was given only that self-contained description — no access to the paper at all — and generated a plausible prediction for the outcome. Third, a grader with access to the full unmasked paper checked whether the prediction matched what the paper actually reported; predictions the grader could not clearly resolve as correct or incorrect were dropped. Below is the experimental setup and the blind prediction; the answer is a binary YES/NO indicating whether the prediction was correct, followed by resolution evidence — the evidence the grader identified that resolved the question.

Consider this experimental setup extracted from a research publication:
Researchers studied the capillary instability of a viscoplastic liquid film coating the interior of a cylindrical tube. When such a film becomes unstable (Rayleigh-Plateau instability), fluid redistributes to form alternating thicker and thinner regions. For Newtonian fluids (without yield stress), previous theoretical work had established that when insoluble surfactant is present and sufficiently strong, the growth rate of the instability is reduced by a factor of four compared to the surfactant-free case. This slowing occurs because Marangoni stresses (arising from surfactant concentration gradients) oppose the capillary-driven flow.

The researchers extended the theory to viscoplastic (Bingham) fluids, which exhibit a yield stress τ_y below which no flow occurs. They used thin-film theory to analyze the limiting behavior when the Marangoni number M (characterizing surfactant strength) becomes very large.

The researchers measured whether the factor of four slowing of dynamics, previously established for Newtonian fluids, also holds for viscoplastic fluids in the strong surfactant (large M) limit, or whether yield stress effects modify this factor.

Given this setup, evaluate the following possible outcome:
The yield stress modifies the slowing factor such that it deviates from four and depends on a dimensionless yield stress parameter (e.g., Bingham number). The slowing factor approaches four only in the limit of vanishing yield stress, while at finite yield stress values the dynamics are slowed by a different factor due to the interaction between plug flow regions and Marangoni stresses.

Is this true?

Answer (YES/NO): NO